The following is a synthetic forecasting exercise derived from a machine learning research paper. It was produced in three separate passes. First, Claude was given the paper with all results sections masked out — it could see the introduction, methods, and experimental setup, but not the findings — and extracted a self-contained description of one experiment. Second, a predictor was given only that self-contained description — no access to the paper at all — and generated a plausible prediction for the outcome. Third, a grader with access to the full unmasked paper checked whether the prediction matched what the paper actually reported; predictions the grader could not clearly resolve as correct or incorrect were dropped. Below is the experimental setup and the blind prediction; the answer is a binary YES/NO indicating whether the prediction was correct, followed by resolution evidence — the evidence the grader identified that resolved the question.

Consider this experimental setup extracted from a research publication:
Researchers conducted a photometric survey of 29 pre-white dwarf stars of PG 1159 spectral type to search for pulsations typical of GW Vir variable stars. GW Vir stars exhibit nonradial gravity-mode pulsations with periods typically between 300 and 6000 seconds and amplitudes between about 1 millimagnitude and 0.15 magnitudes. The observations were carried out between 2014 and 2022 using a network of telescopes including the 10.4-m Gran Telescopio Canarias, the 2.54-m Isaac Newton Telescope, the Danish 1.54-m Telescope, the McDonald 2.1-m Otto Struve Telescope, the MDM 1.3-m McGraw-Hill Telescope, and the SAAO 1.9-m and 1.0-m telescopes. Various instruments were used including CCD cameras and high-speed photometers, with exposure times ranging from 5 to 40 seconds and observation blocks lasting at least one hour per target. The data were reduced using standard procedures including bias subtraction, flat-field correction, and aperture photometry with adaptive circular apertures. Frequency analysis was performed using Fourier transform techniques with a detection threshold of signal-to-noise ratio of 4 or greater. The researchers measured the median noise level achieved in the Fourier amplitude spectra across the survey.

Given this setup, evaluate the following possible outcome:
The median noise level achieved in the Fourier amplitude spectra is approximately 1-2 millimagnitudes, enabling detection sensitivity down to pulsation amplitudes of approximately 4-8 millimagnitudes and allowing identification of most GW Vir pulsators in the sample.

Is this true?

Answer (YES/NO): NO